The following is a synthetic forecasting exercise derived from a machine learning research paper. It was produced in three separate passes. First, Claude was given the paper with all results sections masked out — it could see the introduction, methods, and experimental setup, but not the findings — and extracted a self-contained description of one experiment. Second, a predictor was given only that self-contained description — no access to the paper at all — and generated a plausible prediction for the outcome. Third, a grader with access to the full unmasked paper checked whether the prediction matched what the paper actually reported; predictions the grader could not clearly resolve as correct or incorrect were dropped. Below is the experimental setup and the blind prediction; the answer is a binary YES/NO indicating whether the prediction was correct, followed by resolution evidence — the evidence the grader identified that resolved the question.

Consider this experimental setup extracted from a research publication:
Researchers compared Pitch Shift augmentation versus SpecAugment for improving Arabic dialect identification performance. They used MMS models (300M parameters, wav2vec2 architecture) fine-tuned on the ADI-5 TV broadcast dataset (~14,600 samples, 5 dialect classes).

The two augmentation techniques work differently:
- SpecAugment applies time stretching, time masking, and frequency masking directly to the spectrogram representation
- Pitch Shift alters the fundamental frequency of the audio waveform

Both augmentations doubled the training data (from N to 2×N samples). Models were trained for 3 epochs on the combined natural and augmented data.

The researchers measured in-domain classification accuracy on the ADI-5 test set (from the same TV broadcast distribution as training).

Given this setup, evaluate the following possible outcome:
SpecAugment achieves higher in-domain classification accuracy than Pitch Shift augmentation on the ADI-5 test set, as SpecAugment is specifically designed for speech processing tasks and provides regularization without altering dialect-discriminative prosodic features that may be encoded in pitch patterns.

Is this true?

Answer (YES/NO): NO